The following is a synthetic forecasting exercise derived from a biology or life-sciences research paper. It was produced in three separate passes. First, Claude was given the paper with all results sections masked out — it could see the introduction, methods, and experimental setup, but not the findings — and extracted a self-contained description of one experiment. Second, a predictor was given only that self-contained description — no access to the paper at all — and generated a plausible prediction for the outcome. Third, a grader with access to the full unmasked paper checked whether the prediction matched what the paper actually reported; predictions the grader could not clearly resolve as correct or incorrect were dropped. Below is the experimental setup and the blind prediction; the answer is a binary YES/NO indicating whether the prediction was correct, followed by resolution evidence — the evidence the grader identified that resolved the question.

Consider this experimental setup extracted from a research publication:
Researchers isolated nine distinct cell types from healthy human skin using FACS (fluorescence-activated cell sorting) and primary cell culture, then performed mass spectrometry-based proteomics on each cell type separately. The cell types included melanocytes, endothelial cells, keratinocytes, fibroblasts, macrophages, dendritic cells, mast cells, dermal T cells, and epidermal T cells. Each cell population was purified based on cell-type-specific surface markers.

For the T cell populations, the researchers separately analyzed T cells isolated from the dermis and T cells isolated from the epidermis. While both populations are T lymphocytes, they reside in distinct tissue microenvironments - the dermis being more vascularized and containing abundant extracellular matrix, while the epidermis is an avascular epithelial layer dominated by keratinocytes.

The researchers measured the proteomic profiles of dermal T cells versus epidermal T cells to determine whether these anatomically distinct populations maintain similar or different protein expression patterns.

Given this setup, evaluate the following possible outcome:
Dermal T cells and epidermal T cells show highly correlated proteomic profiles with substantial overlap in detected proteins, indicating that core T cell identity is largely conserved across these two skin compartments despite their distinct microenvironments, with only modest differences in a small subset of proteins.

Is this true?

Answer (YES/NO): NO